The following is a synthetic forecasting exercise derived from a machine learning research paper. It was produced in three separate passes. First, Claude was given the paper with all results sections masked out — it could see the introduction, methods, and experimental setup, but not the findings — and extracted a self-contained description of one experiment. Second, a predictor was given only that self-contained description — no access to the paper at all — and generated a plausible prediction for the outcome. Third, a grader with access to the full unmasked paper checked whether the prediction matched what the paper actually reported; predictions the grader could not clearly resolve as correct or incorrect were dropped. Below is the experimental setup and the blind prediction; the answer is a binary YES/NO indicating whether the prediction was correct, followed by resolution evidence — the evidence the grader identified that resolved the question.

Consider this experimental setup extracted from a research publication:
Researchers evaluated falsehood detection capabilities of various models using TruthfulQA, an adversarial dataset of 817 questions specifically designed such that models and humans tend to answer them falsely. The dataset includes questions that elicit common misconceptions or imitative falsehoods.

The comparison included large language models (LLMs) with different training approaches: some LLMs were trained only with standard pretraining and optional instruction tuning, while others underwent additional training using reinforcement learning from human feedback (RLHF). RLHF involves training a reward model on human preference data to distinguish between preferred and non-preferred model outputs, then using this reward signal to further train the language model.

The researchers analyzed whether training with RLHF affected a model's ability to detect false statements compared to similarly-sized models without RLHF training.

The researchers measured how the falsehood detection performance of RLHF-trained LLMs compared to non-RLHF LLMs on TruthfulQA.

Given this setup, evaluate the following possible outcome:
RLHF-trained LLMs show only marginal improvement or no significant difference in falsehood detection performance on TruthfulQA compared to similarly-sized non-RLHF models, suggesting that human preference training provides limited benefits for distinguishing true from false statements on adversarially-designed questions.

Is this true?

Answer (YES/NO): NO